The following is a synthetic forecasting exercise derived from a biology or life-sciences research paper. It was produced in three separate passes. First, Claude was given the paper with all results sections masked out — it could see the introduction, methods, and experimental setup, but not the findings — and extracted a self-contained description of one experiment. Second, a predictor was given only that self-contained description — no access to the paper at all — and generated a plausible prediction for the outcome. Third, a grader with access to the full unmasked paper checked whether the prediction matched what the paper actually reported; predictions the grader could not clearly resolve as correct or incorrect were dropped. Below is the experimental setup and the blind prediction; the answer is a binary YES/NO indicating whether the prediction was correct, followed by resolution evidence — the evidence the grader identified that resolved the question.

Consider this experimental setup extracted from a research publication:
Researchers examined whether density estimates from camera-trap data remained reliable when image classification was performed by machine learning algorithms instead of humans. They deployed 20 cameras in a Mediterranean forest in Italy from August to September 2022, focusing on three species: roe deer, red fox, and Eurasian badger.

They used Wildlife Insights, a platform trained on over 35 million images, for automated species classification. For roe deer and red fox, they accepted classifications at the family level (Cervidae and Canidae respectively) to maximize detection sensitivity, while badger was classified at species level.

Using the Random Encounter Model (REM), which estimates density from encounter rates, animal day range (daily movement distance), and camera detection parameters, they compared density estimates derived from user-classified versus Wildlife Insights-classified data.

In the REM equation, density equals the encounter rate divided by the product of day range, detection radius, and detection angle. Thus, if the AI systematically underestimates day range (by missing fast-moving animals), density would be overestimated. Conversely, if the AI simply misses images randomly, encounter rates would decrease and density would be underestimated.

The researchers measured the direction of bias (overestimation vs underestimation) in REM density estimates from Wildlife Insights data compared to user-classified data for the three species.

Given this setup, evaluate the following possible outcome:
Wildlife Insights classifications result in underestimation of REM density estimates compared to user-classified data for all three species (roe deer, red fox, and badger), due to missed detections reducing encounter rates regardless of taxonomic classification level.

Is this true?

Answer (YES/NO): NO